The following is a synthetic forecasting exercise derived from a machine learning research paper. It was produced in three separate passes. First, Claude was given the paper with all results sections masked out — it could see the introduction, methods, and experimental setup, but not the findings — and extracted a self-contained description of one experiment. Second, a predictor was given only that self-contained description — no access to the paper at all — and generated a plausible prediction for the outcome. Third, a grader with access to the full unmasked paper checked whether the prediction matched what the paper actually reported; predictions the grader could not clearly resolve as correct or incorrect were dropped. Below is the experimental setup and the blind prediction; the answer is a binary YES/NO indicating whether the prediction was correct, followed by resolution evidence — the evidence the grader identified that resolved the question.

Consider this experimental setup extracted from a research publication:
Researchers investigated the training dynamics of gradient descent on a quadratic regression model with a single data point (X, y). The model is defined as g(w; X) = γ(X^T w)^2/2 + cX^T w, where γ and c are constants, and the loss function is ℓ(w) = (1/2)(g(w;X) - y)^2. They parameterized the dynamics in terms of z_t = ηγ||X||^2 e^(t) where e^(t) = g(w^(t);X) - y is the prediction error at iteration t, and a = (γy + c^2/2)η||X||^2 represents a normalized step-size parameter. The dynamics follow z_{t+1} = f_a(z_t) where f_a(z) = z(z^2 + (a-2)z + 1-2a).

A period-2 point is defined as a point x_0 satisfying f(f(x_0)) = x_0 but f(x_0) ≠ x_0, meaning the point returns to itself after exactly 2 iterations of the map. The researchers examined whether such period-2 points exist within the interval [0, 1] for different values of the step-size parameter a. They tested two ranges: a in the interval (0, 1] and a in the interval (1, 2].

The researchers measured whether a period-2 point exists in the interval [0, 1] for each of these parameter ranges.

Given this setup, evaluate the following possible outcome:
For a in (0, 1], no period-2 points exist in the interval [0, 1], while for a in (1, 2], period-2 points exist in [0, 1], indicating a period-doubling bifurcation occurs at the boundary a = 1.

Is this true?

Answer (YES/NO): YES